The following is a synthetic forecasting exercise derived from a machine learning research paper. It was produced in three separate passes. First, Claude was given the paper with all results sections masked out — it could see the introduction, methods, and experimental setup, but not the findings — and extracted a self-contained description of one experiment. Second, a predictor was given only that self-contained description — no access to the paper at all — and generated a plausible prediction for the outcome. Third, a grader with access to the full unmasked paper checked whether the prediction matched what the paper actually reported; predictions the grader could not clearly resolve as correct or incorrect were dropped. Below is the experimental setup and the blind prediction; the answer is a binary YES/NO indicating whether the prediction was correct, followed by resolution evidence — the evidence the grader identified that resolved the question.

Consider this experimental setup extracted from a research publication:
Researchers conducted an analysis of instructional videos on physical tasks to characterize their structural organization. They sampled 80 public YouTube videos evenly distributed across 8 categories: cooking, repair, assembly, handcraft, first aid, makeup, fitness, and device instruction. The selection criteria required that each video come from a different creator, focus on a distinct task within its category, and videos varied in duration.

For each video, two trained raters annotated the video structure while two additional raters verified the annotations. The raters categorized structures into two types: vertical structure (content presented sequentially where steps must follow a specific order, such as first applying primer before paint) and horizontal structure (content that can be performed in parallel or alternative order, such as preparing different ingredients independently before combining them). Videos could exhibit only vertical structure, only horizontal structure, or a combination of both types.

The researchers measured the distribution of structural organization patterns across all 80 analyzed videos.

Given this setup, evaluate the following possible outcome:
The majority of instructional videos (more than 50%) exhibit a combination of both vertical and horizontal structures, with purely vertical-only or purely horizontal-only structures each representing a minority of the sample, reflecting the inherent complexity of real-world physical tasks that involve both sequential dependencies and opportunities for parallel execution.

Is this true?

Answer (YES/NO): YES